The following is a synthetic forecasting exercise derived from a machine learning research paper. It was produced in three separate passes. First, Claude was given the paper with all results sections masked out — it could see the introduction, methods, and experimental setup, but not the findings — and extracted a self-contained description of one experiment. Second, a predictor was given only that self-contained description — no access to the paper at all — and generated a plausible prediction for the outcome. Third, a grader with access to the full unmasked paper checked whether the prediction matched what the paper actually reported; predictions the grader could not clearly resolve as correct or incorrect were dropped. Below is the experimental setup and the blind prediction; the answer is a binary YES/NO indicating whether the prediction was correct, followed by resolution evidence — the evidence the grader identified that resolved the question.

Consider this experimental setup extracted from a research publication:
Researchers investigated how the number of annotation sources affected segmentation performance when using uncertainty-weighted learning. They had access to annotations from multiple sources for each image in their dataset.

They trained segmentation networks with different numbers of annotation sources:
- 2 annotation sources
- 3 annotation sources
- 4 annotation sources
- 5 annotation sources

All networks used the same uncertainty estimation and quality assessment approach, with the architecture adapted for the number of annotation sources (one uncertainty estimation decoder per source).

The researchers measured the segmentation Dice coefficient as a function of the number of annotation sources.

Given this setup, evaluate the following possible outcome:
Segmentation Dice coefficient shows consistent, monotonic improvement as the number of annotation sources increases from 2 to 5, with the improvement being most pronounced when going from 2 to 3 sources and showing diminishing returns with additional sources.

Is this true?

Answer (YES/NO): YES